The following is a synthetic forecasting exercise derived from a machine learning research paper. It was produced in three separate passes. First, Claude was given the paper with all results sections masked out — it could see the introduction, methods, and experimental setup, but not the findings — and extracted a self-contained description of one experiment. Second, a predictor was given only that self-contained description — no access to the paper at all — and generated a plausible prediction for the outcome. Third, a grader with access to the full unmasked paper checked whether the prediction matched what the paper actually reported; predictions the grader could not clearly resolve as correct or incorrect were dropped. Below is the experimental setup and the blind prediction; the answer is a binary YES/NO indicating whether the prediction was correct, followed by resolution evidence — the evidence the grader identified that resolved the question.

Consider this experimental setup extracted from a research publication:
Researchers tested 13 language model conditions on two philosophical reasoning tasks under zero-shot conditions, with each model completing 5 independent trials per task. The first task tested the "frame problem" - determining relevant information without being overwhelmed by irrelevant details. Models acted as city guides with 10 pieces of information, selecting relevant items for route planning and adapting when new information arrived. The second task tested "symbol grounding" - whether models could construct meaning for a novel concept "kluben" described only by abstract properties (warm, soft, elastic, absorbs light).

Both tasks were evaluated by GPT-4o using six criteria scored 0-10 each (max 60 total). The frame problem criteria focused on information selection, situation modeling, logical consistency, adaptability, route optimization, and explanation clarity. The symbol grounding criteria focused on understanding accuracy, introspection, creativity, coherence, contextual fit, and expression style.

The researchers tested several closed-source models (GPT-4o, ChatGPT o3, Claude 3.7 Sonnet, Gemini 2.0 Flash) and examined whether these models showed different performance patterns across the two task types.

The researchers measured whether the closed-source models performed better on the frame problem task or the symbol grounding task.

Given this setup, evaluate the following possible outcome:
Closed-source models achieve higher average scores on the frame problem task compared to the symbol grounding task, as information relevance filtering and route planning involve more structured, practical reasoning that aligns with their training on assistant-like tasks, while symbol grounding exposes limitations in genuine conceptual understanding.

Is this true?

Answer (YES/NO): NO